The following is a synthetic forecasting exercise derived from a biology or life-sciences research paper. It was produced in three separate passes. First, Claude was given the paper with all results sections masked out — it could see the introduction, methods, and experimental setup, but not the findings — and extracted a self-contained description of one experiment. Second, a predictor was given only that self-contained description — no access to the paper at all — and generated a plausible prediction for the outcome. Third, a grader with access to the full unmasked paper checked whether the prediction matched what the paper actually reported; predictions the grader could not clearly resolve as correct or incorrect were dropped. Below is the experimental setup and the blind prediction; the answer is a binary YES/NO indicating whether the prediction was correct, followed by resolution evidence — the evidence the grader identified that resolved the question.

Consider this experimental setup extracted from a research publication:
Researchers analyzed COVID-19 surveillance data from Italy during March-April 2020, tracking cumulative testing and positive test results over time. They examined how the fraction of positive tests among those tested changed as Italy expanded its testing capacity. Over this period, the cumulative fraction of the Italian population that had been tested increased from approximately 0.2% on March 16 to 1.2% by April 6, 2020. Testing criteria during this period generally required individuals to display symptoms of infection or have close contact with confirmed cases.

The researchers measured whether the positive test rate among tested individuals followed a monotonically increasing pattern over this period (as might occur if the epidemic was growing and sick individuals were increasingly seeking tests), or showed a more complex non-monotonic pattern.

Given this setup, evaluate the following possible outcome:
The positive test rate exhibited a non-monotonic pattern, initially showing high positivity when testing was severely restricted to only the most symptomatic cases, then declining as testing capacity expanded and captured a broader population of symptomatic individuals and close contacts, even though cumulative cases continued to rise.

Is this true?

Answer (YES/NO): NO